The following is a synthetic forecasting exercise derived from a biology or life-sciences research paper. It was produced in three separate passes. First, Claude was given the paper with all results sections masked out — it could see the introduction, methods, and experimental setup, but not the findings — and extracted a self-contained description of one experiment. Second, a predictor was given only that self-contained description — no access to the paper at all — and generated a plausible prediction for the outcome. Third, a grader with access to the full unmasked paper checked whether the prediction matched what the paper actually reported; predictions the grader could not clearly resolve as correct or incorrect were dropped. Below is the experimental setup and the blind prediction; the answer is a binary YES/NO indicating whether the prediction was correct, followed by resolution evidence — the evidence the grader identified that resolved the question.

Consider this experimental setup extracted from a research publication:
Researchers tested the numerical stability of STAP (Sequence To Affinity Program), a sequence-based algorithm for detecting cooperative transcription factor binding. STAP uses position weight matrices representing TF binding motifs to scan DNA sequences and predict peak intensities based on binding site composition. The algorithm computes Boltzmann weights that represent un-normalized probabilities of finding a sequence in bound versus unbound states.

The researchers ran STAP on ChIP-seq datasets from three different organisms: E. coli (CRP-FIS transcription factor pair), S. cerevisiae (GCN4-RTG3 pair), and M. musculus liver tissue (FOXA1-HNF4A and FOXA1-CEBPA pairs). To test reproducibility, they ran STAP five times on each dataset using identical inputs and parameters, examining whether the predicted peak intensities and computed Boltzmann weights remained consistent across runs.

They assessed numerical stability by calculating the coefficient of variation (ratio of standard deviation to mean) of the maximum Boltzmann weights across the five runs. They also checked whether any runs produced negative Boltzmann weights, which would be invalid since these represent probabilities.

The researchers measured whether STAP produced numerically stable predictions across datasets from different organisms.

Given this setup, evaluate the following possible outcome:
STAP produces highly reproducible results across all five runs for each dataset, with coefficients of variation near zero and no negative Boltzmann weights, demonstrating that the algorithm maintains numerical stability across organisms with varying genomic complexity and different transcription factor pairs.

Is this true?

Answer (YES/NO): NO